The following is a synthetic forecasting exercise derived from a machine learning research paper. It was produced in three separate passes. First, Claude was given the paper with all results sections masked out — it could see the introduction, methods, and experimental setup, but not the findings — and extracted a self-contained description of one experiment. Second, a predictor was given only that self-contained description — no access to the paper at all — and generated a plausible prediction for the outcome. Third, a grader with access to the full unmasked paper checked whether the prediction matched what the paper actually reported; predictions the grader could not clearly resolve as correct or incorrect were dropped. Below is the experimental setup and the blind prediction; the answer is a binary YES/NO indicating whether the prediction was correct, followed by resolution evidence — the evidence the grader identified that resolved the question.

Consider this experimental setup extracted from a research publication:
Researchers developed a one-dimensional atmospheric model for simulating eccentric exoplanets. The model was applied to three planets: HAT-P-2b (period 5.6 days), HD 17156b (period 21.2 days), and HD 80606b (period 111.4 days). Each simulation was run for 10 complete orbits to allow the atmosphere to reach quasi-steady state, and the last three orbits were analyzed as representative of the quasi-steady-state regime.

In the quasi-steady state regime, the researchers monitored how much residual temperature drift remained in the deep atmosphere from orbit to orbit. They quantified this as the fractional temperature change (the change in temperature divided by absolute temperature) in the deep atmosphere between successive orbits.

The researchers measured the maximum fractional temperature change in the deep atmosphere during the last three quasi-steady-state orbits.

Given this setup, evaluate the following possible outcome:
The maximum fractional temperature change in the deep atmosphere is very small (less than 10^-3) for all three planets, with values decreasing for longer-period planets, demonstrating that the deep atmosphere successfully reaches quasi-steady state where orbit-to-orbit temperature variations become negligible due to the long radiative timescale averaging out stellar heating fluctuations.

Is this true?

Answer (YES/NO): NO